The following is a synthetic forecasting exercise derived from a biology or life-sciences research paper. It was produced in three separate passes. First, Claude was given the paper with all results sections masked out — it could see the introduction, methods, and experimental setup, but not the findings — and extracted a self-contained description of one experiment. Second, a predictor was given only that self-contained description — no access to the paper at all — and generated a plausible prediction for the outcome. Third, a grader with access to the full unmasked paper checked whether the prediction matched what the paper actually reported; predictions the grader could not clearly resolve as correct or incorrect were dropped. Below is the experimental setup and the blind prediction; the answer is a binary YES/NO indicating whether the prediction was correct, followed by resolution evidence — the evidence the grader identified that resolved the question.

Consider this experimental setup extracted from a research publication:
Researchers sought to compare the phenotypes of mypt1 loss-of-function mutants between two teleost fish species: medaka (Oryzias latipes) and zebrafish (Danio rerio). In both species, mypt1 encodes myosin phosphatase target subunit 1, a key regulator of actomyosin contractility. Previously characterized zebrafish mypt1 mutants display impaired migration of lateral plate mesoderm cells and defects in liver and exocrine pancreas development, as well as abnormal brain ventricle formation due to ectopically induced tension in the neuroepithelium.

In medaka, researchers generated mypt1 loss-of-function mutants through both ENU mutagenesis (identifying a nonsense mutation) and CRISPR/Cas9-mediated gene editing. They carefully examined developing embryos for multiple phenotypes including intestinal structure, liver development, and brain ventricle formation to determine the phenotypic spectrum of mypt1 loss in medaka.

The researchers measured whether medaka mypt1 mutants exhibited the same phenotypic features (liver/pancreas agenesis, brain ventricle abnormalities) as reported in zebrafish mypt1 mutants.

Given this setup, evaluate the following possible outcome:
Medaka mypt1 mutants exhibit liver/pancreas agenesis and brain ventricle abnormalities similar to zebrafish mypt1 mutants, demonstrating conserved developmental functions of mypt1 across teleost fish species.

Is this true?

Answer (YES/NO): NO